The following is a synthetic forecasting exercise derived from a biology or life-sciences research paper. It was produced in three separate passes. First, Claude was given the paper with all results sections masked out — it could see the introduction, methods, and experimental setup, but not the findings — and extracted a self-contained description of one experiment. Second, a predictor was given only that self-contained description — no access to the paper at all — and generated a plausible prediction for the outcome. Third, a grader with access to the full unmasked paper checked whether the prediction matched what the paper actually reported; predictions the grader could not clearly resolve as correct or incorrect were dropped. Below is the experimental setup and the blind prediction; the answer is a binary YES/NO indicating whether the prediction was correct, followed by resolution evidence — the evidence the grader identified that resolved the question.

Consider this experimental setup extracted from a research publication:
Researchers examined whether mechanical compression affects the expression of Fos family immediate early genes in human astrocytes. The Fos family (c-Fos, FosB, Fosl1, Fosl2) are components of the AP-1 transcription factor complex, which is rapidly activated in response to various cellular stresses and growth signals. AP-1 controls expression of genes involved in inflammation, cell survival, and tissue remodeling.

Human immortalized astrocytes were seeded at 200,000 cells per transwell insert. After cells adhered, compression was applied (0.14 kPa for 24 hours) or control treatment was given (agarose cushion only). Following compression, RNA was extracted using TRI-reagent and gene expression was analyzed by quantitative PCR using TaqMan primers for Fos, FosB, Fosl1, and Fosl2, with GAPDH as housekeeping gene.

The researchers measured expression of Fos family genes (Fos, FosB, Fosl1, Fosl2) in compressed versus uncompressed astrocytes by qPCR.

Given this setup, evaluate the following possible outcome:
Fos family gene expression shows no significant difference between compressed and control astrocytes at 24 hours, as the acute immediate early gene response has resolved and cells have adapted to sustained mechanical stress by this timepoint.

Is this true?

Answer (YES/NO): NO